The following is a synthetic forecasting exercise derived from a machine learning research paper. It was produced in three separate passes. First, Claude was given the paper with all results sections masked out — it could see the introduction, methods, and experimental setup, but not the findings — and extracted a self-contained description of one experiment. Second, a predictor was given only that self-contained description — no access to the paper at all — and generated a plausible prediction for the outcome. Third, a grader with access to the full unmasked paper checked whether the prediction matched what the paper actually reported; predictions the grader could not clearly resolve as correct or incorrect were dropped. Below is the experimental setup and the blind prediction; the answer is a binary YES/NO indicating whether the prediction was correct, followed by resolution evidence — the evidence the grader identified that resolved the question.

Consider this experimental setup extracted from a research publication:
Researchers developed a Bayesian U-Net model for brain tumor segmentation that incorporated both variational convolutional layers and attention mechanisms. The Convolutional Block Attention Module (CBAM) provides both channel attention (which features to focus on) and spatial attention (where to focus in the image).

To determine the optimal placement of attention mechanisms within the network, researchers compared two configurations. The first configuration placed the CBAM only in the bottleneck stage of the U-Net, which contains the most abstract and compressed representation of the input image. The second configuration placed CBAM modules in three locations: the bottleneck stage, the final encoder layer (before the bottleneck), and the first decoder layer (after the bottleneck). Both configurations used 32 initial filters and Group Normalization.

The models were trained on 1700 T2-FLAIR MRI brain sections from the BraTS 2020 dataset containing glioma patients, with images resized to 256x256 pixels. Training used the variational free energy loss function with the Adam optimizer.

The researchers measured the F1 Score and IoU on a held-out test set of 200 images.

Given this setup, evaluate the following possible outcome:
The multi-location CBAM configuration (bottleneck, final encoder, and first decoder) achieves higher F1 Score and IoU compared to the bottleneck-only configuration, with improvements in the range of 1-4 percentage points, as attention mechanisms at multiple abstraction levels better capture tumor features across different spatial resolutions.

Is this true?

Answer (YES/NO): NO